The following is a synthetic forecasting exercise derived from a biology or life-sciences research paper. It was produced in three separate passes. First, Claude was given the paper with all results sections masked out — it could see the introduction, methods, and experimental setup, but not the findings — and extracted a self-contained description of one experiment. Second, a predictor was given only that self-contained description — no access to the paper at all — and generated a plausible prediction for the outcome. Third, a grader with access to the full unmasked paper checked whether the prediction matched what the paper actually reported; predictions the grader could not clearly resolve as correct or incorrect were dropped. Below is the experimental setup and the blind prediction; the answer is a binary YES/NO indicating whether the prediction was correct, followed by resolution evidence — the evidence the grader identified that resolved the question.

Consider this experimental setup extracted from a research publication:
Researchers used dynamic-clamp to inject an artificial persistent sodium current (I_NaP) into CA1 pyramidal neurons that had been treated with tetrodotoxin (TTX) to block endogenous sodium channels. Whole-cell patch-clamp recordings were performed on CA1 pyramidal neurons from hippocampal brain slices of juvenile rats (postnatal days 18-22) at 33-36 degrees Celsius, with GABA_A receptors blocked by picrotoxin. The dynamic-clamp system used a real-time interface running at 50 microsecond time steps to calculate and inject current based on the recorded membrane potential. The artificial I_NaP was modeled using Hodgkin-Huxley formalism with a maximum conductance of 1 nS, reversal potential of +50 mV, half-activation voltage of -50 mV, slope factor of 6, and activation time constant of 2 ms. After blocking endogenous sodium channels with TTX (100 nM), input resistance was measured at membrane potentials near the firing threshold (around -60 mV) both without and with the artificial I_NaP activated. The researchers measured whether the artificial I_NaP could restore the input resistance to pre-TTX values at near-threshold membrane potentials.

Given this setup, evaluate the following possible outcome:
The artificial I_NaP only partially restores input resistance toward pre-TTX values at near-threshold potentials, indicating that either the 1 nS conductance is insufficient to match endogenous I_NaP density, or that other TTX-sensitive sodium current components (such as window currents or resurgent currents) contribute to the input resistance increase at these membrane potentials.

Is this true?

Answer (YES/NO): NO